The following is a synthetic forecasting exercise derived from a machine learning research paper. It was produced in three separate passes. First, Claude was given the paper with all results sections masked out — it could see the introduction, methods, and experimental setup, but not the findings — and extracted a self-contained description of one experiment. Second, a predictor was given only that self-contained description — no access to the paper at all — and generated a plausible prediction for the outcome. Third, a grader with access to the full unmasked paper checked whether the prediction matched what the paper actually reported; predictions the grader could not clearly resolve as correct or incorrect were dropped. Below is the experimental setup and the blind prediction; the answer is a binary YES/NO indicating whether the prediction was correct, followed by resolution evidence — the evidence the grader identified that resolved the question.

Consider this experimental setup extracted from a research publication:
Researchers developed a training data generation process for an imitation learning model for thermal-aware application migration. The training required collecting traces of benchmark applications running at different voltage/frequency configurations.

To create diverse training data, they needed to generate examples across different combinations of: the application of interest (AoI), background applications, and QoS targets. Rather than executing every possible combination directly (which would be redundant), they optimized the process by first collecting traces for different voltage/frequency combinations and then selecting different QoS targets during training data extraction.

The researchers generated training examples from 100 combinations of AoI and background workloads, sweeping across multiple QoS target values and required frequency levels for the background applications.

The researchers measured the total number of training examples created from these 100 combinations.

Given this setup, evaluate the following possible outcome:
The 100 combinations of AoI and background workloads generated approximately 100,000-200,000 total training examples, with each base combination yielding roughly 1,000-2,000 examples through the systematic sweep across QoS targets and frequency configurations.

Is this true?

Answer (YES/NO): NO